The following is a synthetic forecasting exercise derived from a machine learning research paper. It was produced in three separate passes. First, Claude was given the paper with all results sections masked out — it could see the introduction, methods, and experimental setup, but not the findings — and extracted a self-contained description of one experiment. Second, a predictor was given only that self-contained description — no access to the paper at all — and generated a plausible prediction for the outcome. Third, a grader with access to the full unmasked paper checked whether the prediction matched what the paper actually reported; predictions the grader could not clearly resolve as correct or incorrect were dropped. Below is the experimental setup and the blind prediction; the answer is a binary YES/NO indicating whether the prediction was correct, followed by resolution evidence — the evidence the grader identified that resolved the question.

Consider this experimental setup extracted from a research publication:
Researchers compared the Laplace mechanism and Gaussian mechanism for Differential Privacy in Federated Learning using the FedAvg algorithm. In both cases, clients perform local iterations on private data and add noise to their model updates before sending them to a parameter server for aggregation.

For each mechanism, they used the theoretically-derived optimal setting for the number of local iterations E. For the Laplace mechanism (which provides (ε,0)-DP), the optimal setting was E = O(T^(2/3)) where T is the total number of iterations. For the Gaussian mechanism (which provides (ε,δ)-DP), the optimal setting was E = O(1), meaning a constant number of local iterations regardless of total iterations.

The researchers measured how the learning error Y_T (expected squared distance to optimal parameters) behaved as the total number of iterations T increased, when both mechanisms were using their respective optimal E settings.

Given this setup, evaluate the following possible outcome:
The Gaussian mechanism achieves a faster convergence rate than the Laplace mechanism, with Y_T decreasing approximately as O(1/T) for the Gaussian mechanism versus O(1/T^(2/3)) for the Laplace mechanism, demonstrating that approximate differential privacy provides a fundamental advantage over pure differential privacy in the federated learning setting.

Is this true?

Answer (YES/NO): NO